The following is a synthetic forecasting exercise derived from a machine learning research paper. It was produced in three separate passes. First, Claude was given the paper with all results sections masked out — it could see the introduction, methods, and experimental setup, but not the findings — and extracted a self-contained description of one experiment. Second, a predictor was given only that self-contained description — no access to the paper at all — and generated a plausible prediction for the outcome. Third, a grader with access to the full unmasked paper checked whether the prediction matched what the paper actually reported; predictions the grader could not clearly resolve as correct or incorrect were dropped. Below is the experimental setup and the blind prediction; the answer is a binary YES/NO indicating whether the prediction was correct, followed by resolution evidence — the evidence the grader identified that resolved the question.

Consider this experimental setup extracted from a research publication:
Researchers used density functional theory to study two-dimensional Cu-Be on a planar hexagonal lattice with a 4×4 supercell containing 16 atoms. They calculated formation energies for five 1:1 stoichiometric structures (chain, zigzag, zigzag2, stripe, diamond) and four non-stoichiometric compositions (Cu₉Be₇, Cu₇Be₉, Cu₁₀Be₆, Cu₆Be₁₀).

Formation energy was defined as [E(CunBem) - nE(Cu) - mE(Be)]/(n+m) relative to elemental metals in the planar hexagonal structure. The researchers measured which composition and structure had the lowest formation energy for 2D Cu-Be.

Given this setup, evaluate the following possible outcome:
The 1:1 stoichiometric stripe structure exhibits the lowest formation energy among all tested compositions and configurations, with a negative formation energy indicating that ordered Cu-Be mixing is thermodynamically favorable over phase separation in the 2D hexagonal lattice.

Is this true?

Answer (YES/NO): NO